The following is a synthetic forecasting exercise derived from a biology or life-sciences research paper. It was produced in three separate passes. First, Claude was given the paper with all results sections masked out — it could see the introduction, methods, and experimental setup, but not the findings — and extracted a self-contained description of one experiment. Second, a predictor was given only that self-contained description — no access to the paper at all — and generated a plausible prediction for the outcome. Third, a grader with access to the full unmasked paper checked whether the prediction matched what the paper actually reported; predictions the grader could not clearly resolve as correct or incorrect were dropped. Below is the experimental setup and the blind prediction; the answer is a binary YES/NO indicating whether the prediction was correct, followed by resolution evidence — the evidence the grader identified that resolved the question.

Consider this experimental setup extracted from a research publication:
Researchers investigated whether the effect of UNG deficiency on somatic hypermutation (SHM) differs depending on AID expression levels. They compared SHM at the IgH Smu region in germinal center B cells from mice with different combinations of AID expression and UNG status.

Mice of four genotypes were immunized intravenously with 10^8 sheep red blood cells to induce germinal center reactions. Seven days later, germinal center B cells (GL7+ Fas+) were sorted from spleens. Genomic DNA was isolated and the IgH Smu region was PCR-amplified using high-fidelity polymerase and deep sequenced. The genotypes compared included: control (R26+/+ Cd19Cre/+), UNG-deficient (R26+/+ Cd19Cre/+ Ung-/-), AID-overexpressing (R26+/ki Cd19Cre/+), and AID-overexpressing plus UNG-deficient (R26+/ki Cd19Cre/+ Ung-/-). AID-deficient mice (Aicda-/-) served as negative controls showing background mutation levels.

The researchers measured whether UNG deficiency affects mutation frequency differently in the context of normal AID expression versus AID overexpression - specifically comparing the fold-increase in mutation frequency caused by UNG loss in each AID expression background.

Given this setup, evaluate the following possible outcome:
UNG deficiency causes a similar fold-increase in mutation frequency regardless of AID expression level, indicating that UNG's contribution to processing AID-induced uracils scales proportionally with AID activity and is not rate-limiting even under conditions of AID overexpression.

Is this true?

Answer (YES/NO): NO